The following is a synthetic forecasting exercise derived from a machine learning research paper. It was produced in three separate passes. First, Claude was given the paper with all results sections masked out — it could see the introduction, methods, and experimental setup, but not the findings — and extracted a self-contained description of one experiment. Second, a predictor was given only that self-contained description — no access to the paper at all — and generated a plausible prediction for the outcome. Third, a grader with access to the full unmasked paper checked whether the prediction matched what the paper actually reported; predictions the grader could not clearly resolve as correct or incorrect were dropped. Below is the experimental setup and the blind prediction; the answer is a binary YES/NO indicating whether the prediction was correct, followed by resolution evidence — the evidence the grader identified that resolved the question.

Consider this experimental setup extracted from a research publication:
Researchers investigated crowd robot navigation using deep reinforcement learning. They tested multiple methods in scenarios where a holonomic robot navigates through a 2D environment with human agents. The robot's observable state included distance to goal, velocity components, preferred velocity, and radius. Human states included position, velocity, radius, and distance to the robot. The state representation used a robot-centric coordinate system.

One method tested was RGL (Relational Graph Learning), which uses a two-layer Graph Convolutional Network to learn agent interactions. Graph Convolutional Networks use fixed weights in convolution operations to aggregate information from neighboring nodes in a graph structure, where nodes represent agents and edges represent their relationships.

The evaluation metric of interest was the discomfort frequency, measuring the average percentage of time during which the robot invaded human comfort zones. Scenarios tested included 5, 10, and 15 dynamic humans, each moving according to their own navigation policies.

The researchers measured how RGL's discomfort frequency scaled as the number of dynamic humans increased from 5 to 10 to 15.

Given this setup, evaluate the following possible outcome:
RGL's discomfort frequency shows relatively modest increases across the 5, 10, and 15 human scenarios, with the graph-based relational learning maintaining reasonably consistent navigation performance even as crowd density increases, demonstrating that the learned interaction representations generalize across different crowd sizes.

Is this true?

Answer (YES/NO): NO